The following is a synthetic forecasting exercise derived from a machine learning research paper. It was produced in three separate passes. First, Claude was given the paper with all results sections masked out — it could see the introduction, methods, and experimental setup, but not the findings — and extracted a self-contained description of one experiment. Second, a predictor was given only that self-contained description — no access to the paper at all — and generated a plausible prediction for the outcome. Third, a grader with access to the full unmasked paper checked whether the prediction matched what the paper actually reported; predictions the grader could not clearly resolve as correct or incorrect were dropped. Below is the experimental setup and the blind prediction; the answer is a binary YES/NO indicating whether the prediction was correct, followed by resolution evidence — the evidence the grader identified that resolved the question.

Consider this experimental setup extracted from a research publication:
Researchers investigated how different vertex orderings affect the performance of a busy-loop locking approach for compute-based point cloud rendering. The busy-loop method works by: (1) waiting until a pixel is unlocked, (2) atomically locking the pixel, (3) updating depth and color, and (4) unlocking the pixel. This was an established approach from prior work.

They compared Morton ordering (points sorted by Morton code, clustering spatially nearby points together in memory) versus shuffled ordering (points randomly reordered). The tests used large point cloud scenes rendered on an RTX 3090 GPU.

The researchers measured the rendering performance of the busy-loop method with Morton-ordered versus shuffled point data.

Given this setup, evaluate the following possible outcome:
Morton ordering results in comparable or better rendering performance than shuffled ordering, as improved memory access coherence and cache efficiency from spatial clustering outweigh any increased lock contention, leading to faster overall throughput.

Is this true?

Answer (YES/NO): NO